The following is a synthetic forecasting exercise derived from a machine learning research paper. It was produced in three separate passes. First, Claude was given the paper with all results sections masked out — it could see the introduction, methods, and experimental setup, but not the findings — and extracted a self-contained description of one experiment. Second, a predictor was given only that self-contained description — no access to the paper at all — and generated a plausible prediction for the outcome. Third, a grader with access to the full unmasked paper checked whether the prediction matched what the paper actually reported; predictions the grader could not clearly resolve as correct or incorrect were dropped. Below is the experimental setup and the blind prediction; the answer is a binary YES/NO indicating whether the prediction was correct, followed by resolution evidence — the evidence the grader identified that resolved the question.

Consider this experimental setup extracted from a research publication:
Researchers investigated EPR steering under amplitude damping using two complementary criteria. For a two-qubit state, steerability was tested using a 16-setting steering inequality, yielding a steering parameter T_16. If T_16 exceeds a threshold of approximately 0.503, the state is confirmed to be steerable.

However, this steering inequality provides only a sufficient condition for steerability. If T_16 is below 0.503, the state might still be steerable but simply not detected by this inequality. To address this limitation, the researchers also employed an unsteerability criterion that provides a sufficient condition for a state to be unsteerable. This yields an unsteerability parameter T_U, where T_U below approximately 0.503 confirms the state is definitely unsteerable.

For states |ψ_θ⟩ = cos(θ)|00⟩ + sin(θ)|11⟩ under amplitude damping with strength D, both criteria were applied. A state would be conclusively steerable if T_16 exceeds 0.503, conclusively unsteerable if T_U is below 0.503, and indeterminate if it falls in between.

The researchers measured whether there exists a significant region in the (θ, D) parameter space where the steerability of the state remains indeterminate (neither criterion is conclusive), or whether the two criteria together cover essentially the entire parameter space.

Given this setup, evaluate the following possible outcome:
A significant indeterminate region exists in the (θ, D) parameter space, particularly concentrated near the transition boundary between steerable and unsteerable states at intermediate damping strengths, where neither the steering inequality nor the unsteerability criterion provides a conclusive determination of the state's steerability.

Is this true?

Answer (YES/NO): YES